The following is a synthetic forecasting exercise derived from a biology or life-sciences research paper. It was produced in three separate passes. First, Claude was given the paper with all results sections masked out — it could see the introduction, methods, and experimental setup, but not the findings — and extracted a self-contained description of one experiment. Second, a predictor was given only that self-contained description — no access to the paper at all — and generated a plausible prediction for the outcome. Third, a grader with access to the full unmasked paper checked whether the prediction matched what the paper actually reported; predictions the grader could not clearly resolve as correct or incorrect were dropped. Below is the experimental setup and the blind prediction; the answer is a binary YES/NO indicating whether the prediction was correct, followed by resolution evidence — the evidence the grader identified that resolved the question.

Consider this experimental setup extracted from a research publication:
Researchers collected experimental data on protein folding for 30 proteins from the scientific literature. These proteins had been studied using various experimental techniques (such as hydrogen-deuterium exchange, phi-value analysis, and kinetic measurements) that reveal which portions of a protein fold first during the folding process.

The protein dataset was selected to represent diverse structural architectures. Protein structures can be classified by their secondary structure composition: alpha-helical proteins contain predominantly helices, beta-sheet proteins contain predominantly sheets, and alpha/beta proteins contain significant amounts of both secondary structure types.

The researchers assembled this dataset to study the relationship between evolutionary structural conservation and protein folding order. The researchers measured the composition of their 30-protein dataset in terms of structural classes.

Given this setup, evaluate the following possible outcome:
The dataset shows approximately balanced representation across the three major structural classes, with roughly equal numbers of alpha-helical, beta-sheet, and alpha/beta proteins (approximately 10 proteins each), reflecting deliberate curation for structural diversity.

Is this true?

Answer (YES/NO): NO